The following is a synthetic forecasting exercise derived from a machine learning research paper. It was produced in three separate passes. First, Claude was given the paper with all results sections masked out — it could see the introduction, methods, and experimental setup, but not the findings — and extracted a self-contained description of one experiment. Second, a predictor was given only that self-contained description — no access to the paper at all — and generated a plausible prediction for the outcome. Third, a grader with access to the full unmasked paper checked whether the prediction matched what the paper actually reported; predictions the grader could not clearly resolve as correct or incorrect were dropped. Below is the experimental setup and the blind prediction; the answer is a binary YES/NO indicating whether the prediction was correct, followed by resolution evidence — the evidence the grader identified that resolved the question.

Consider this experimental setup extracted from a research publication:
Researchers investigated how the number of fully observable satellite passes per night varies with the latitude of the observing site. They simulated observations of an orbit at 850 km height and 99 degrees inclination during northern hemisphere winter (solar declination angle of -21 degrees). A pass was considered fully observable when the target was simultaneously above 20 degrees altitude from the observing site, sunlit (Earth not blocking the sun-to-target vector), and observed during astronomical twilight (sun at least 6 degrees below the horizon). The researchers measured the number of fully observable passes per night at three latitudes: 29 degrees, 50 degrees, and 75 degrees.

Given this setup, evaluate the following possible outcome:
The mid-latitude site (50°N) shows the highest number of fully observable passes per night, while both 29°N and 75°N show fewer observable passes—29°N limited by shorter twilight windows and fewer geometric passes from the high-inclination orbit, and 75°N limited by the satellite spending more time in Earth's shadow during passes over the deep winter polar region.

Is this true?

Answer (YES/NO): NO